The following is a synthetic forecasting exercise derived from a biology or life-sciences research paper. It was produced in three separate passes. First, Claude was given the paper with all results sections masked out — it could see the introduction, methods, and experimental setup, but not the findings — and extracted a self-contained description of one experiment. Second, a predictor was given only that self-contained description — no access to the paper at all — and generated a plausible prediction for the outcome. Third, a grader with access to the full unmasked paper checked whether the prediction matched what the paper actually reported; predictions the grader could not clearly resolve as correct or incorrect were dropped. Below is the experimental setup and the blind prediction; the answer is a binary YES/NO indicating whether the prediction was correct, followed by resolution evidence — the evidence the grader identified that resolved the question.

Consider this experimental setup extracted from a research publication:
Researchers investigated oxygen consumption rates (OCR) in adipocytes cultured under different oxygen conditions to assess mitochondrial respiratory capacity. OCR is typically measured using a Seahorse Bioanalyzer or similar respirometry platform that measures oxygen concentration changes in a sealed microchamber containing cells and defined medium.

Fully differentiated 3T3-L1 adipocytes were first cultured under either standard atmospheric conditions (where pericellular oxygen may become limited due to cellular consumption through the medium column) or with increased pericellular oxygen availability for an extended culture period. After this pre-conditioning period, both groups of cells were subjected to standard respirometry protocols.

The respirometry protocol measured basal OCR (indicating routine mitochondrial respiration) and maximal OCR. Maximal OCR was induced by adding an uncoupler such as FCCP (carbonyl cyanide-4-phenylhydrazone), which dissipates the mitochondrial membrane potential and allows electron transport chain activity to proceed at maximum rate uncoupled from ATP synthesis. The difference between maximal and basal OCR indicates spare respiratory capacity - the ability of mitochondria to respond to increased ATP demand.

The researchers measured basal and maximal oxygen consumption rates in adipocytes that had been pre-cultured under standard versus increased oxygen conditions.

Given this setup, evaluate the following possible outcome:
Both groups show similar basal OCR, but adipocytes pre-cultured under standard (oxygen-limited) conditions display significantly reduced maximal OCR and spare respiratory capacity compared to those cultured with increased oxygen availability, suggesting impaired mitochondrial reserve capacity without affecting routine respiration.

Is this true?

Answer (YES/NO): NO